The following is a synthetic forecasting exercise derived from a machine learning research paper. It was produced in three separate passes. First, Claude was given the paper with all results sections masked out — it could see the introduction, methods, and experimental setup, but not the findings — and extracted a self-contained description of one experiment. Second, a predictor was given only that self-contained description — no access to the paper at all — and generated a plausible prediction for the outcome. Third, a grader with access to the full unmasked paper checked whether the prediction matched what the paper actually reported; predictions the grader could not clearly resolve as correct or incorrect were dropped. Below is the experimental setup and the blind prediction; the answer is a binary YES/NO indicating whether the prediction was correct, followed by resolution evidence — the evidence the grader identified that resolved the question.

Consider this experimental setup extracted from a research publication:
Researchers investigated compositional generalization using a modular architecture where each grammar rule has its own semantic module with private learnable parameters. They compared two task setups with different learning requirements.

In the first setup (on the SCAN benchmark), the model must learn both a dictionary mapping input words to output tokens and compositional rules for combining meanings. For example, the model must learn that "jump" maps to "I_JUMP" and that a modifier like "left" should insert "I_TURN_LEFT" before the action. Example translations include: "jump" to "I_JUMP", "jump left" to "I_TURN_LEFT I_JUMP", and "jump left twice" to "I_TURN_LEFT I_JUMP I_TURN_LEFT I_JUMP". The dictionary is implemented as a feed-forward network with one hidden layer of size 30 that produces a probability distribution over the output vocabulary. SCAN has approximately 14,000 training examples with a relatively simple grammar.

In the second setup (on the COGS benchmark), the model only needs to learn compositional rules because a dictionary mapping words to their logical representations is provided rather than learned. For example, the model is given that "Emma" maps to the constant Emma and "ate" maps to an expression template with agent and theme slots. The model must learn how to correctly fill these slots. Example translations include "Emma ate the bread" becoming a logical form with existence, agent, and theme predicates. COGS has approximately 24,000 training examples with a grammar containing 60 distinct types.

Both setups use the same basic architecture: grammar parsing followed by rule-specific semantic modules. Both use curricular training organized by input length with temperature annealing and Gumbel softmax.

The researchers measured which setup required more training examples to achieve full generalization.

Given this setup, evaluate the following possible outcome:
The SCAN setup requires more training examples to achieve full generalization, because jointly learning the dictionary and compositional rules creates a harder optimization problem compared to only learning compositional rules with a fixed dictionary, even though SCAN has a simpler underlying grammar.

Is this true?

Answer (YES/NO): NO